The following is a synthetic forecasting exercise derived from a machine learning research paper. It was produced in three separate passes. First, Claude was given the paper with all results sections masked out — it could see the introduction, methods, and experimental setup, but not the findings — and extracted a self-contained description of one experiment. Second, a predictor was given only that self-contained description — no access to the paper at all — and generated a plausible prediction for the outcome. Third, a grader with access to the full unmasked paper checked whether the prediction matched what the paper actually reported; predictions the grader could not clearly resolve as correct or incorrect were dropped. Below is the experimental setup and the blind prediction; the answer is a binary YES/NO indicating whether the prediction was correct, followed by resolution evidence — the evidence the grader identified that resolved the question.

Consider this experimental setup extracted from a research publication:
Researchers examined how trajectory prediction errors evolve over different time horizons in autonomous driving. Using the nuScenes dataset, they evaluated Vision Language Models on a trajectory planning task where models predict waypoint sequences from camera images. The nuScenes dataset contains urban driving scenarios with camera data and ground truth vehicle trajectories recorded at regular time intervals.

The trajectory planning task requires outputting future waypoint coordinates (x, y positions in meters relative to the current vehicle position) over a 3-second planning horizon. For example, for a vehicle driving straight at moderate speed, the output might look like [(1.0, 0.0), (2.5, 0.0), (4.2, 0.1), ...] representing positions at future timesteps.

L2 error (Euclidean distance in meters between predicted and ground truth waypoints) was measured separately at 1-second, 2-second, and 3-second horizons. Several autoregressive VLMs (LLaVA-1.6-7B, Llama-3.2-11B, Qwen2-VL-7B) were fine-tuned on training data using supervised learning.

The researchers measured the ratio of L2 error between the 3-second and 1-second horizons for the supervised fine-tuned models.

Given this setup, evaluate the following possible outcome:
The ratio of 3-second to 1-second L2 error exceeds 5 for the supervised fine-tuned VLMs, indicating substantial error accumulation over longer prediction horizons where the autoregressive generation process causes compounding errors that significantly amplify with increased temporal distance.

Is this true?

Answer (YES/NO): NO